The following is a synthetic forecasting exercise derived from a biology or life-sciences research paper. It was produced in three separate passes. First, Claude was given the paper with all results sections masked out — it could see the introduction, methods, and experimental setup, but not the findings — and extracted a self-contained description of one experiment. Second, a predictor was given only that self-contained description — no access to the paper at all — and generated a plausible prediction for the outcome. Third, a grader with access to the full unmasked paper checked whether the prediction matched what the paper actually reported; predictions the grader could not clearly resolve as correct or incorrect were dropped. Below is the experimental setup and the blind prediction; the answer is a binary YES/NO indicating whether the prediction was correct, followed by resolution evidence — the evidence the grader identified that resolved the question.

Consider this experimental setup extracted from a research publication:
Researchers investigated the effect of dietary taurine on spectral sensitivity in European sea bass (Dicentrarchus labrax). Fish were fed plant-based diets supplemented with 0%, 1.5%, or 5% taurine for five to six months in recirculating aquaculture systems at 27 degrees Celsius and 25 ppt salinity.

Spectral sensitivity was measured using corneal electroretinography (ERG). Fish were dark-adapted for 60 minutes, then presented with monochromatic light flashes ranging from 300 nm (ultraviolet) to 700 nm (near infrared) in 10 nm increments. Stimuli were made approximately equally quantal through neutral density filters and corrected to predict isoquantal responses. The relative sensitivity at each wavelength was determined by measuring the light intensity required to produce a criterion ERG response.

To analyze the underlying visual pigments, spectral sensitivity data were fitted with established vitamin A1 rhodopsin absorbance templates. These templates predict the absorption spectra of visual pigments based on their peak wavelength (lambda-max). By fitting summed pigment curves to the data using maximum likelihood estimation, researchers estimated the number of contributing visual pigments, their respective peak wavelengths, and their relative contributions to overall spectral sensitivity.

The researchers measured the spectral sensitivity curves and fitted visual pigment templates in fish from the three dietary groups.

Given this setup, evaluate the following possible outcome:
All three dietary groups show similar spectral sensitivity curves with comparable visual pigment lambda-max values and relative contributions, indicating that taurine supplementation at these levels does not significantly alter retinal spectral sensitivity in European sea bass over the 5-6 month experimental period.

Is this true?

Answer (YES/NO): NO